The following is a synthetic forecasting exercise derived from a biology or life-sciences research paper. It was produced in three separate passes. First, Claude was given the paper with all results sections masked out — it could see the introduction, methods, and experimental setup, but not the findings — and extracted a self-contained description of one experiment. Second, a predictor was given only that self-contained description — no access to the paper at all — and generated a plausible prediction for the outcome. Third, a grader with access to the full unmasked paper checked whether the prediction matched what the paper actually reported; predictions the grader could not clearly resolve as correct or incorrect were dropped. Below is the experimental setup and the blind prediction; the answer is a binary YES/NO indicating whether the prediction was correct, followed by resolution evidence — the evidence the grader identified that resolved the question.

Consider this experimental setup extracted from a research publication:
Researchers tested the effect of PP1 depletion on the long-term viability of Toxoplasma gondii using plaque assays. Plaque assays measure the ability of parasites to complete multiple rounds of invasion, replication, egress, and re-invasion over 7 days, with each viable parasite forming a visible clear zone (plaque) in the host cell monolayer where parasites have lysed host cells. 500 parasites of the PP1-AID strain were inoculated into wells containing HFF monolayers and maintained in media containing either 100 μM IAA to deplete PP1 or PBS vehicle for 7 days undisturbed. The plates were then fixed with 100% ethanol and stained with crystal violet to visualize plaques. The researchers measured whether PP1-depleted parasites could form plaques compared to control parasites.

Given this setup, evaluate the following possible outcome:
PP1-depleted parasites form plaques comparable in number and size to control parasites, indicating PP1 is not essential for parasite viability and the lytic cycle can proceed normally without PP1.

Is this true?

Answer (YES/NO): NO